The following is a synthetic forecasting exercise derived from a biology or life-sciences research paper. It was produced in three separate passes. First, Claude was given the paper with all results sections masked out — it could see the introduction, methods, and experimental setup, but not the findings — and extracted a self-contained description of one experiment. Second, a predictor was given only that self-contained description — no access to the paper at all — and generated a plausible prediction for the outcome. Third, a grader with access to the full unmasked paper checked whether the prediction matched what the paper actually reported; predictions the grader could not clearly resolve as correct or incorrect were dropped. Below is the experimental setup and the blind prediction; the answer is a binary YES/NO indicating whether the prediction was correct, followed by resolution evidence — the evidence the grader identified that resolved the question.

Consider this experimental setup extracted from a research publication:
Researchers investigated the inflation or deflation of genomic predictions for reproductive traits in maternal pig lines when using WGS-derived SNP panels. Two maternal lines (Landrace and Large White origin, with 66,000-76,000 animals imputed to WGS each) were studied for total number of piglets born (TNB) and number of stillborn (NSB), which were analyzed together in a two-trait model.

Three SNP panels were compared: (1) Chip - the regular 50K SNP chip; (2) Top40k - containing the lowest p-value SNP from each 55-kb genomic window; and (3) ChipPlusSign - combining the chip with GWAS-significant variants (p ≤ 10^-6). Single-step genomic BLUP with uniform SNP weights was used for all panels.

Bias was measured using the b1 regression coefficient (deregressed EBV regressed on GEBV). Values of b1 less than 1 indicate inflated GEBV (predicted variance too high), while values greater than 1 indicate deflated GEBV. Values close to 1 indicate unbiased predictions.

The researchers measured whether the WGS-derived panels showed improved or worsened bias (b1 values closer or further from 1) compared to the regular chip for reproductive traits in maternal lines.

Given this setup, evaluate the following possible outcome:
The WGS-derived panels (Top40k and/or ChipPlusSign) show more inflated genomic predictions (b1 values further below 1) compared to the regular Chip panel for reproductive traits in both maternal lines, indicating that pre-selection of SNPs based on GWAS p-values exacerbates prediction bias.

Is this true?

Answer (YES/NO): NO